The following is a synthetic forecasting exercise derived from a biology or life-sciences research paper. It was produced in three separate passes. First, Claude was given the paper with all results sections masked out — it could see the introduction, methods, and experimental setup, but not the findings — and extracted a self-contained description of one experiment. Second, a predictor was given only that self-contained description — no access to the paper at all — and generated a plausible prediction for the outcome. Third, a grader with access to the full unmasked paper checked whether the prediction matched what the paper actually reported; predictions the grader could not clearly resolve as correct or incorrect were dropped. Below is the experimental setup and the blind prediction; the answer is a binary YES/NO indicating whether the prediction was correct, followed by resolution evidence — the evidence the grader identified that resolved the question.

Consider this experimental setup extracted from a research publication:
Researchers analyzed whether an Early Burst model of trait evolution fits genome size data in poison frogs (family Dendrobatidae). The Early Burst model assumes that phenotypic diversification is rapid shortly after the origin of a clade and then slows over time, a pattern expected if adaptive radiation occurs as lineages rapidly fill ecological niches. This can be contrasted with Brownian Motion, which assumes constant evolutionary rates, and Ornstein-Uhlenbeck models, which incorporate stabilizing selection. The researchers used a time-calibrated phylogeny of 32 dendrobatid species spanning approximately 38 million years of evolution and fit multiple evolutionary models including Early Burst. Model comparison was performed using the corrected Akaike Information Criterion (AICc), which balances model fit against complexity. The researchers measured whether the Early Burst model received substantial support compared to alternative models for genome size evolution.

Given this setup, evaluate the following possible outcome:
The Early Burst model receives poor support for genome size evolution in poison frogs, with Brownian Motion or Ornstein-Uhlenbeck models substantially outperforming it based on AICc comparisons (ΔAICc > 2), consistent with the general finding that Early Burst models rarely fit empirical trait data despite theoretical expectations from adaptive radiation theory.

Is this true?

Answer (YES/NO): YES